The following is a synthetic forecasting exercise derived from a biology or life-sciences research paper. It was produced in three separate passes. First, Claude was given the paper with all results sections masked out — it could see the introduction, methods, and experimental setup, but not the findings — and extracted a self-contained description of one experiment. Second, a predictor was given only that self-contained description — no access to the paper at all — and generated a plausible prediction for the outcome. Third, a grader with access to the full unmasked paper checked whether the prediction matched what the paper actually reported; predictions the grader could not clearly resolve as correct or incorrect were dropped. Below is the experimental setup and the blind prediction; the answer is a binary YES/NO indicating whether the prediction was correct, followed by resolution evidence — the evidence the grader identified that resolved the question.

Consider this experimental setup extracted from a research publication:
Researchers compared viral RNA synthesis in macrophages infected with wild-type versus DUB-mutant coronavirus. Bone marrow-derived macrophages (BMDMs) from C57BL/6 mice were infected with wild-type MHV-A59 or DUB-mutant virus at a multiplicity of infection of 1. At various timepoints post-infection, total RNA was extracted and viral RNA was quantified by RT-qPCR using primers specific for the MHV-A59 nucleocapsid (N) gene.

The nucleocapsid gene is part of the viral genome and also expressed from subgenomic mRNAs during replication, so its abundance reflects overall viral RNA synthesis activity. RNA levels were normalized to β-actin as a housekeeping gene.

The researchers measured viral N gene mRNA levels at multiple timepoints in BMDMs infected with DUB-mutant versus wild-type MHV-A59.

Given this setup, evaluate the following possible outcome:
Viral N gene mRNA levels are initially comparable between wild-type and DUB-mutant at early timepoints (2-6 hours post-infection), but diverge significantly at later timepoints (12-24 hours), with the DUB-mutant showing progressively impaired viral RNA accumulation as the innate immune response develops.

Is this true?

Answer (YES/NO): NO